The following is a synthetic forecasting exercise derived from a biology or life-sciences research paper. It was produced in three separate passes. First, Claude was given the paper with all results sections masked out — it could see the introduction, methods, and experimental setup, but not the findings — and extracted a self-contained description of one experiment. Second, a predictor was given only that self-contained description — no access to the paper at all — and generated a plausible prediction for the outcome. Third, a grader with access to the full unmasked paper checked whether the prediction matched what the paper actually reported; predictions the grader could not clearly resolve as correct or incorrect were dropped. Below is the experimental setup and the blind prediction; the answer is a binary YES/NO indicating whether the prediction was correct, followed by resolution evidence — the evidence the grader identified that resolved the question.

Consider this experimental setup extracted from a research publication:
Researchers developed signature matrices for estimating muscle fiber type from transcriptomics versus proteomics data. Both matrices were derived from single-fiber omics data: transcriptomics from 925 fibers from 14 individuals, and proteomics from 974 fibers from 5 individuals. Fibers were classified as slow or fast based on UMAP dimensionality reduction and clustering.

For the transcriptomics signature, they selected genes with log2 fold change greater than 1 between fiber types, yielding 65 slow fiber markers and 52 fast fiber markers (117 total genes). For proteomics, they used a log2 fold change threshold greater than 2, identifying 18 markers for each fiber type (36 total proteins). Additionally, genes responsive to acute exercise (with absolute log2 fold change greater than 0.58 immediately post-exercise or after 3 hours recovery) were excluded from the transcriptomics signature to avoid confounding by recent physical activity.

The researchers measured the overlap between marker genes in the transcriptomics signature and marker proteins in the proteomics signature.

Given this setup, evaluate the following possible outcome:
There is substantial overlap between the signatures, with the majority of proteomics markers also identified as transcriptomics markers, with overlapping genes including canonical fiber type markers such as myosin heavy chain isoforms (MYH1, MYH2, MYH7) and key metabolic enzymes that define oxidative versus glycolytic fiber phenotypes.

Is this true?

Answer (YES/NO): NO